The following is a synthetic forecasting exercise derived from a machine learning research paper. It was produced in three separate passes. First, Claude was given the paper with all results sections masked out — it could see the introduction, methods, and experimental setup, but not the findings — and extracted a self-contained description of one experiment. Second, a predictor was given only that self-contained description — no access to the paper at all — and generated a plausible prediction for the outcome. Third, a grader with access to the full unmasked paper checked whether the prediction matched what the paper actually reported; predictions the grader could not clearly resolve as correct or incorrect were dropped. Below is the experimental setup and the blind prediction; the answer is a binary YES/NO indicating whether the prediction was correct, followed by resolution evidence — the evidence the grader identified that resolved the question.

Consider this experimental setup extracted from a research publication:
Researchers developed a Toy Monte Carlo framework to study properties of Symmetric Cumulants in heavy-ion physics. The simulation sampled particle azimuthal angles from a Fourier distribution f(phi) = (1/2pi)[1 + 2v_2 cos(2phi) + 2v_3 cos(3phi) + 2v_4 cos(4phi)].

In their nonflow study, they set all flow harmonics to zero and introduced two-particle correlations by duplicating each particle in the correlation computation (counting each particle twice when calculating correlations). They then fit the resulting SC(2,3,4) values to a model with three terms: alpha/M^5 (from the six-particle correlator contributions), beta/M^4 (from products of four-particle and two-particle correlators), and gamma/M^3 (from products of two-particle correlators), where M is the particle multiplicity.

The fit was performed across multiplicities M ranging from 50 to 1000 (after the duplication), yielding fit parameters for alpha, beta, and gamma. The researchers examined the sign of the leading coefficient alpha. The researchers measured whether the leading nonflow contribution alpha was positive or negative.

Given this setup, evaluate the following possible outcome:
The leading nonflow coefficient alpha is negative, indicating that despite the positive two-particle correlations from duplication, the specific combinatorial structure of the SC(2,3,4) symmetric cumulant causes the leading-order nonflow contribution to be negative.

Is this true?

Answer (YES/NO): NO